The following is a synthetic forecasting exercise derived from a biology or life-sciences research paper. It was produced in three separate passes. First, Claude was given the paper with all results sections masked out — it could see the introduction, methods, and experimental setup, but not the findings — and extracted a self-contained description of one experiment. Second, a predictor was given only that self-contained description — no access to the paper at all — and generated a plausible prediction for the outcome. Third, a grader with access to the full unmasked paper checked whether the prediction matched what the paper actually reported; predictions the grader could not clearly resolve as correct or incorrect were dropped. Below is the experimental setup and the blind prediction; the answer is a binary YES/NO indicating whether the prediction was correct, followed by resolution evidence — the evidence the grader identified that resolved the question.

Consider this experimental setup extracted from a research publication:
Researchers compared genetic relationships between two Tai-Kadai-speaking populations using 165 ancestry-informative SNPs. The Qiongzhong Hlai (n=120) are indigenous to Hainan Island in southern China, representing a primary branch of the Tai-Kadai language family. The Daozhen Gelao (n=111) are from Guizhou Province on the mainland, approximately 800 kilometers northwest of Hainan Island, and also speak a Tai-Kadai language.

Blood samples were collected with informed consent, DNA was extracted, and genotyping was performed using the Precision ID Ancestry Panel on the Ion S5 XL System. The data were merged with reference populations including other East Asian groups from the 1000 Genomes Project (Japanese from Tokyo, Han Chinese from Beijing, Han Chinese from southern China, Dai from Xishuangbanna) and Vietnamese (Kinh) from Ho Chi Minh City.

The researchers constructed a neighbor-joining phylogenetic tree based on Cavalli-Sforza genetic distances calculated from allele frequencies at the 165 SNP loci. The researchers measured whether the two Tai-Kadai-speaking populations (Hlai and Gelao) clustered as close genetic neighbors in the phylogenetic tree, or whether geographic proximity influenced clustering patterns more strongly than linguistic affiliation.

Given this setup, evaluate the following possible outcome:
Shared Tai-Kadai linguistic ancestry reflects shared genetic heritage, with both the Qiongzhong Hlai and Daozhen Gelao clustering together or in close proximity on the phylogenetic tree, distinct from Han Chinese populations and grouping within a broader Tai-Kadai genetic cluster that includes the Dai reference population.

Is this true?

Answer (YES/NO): NO